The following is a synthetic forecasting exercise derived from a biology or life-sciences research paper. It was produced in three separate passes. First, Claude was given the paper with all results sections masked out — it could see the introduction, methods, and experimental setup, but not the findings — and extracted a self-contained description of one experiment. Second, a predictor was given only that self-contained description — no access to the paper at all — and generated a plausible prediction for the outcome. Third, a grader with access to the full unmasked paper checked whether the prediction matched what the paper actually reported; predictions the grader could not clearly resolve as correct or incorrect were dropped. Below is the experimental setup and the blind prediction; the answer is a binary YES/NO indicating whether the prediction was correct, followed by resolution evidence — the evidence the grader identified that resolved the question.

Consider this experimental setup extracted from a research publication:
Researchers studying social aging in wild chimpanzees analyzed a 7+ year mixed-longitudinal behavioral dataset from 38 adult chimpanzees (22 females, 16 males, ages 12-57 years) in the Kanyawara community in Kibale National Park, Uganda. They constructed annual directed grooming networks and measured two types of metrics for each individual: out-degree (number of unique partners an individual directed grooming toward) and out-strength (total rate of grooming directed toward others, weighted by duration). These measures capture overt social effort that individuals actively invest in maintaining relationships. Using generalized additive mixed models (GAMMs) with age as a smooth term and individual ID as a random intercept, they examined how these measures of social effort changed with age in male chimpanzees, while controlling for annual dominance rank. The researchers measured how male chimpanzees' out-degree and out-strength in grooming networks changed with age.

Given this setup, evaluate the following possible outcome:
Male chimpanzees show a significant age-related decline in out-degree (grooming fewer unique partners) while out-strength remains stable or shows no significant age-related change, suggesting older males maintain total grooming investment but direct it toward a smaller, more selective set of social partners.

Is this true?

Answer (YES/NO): YES